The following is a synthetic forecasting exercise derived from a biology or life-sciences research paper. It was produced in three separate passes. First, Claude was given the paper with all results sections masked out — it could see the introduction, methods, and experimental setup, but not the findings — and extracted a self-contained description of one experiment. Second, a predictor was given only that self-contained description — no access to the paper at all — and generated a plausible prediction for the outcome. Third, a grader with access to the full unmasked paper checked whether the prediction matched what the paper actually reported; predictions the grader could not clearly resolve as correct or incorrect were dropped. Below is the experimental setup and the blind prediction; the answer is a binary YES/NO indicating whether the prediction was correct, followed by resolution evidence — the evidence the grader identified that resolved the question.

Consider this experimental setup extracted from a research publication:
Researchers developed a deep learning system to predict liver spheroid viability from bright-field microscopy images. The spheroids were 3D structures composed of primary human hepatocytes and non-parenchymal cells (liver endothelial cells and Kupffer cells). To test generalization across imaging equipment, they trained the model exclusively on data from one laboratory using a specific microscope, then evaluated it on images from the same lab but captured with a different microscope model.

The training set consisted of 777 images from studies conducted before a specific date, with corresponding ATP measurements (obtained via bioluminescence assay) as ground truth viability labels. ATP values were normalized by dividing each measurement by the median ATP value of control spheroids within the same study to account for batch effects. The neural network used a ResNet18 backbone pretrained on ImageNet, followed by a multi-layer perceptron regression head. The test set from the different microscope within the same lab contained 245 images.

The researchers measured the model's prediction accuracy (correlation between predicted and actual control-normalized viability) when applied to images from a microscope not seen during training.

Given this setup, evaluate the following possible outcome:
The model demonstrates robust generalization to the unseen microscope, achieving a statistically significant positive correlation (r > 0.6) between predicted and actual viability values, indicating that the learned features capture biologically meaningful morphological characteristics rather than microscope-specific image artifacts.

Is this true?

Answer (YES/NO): YES